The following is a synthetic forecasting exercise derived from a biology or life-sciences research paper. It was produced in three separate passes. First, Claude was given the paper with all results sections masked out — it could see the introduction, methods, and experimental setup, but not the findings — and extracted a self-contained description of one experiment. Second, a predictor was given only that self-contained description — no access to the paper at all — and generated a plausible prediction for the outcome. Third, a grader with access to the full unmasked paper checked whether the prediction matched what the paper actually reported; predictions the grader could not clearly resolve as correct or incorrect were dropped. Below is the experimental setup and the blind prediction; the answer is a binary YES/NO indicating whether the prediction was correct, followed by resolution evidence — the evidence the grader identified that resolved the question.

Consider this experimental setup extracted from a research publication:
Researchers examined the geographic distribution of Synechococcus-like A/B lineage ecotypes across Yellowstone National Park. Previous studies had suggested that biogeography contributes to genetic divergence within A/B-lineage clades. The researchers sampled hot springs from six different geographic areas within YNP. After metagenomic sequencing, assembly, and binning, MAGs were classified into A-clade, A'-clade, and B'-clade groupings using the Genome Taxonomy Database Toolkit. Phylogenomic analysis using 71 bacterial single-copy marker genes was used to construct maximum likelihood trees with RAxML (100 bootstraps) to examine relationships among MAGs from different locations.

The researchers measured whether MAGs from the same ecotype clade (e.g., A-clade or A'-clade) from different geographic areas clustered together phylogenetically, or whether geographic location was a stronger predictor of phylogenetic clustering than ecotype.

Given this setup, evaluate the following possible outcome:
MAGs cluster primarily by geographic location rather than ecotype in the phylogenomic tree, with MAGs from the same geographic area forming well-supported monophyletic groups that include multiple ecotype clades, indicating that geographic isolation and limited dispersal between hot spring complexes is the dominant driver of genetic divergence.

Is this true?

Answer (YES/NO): NO